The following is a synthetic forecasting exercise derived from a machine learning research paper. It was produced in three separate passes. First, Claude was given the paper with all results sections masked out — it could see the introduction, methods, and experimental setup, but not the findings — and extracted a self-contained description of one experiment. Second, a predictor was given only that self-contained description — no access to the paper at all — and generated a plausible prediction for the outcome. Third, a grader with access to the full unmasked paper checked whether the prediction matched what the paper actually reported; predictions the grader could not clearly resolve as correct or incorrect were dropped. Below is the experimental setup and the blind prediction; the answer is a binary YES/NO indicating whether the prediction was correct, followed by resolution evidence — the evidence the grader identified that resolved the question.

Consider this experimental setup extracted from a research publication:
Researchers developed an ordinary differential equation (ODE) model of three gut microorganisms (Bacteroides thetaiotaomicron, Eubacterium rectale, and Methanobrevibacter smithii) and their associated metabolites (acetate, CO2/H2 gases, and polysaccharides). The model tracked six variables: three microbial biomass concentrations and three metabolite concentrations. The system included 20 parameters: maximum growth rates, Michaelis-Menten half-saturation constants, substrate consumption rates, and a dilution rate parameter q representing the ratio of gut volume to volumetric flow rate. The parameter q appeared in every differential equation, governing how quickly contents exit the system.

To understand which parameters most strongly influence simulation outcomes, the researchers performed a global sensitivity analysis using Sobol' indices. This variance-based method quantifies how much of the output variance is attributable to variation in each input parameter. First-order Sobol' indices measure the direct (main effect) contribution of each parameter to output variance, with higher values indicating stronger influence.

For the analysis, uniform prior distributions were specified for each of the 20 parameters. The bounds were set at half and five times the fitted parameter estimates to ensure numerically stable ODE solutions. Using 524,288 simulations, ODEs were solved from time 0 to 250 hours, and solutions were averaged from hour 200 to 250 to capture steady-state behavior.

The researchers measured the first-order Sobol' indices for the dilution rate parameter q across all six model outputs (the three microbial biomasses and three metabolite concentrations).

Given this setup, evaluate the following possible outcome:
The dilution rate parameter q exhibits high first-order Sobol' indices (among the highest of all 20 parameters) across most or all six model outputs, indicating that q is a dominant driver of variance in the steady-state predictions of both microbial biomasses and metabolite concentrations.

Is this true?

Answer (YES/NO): NO